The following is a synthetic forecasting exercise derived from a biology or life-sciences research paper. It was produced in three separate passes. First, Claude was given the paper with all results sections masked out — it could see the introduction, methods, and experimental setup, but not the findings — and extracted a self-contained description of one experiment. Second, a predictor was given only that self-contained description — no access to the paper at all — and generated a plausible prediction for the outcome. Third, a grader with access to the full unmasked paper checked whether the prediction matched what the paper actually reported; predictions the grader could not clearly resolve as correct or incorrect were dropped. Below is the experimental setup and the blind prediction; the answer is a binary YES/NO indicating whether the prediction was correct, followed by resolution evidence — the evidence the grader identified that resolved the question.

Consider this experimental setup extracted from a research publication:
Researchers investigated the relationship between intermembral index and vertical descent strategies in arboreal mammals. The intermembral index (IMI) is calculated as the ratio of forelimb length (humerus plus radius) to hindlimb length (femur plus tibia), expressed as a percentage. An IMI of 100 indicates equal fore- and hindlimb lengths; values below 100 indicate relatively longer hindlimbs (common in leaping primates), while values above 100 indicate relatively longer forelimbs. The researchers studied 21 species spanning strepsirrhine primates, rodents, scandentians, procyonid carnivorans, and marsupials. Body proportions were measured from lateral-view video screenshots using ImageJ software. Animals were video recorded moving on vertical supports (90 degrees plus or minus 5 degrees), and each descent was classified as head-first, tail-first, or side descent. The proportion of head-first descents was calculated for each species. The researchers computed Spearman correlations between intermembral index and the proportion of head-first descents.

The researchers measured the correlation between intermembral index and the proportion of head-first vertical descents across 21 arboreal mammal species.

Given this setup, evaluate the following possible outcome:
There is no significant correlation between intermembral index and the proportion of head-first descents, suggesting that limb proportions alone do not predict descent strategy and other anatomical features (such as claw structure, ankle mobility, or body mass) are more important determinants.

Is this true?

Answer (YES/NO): NO